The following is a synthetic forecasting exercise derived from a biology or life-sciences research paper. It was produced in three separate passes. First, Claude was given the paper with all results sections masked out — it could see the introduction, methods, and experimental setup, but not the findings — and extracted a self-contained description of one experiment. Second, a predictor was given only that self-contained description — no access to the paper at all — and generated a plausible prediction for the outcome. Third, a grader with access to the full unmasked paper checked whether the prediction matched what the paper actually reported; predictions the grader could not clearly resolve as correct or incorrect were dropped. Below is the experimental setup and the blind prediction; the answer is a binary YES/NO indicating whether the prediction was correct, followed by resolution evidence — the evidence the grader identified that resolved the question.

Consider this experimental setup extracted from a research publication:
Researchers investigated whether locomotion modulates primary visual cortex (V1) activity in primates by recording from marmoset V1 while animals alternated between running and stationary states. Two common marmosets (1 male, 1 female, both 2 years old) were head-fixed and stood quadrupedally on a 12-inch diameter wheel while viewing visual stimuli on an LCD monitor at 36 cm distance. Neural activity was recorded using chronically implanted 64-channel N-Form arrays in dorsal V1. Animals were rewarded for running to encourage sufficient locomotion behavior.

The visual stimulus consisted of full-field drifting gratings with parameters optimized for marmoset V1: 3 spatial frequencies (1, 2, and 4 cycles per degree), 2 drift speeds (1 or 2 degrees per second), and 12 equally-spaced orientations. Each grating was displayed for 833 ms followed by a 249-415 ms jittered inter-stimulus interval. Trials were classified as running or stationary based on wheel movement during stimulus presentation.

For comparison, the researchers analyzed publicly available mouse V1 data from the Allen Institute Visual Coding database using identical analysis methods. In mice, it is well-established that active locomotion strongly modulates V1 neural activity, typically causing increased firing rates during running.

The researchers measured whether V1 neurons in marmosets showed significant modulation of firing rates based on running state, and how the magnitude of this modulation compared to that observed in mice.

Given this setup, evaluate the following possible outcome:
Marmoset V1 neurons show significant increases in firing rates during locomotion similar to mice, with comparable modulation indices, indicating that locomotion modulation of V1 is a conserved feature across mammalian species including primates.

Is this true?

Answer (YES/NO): NO